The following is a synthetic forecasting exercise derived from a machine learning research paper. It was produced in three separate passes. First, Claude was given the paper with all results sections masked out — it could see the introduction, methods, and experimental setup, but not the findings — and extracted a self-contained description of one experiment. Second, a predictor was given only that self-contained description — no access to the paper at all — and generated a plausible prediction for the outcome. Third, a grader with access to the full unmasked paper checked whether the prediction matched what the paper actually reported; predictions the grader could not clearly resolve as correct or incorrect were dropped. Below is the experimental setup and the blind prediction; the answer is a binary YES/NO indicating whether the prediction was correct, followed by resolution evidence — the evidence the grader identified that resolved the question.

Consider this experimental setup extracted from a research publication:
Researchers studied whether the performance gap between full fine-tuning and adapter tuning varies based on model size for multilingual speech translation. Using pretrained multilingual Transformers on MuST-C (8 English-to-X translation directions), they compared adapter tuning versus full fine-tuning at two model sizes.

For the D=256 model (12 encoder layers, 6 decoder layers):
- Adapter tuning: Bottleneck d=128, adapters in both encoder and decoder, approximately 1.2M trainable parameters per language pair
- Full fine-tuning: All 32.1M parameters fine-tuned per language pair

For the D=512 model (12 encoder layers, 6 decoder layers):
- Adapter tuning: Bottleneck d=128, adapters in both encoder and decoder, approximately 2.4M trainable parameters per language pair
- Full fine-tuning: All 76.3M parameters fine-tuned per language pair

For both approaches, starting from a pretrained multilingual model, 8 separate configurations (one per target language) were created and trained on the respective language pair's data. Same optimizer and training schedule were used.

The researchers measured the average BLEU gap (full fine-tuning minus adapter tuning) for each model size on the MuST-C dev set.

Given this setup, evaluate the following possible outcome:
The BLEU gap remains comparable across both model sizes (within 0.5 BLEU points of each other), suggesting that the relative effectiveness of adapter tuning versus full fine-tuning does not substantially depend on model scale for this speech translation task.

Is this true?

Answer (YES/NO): NO